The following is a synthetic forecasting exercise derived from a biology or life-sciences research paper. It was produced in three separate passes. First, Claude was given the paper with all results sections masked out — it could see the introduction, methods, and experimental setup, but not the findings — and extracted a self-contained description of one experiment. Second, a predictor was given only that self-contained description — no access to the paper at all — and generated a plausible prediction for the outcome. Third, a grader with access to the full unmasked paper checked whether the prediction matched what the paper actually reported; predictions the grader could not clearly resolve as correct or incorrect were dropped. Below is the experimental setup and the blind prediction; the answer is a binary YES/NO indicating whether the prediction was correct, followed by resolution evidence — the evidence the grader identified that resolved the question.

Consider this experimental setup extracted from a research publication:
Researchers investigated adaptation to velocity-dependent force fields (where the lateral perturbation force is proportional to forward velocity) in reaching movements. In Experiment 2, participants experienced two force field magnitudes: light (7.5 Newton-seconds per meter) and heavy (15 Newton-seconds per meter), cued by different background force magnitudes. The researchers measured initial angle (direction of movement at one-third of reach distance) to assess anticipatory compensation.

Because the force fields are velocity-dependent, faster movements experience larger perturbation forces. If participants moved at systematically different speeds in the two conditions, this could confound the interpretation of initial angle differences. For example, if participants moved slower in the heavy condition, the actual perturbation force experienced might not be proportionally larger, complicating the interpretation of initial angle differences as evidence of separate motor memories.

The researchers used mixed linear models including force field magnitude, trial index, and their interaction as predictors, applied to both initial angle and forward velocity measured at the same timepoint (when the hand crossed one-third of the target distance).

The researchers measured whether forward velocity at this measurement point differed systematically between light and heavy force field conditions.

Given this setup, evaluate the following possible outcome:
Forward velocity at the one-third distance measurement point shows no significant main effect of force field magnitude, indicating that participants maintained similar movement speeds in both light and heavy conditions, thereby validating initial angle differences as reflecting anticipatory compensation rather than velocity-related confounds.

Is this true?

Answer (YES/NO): YES